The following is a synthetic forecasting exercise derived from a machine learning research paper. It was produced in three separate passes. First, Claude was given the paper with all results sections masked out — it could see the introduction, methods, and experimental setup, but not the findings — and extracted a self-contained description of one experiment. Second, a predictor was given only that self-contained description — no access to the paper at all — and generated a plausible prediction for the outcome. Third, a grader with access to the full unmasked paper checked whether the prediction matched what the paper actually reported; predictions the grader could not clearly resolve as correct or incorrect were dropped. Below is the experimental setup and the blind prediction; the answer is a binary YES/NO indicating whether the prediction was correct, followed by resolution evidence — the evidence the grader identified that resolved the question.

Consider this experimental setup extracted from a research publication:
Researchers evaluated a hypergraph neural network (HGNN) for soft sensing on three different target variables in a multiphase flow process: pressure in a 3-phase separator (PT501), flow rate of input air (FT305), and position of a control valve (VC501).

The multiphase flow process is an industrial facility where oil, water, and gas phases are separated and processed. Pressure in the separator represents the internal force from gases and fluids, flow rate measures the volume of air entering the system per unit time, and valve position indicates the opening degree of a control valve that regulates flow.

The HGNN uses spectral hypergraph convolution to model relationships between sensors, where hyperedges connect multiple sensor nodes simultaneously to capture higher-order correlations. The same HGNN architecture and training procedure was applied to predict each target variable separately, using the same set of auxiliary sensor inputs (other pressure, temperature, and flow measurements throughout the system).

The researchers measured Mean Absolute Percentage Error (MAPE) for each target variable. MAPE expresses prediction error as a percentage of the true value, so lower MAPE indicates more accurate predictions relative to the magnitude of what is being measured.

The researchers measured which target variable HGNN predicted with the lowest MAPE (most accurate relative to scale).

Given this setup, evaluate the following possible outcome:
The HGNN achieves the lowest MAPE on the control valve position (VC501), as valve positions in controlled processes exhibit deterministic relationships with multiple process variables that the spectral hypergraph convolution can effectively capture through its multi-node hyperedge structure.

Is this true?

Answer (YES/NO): NO